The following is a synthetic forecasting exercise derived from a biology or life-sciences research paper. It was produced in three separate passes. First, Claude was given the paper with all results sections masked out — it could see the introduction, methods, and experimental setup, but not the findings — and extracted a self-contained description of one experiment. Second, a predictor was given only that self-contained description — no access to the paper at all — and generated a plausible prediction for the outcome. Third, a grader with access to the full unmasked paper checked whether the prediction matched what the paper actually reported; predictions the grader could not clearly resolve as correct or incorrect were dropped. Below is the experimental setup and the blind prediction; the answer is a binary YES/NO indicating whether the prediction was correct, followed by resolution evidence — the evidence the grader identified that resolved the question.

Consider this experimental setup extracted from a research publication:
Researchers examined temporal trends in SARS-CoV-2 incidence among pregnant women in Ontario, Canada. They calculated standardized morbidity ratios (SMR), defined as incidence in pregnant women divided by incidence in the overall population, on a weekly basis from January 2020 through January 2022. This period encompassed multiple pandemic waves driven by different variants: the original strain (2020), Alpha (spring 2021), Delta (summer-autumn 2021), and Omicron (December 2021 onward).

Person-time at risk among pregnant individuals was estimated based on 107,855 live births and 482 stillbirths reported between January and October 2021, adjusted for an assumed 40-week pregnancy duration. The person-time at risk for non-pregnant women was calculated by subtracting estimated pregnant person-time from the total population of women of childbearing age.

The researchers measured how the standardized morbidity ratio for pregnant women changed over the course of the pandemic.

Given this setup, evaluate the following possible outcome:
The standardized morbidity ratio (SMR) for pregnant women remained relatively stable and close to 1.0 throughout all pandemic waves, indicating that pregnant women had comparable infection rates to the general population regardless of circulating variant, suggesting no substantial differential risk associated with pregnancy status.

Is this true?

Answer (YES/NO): NO